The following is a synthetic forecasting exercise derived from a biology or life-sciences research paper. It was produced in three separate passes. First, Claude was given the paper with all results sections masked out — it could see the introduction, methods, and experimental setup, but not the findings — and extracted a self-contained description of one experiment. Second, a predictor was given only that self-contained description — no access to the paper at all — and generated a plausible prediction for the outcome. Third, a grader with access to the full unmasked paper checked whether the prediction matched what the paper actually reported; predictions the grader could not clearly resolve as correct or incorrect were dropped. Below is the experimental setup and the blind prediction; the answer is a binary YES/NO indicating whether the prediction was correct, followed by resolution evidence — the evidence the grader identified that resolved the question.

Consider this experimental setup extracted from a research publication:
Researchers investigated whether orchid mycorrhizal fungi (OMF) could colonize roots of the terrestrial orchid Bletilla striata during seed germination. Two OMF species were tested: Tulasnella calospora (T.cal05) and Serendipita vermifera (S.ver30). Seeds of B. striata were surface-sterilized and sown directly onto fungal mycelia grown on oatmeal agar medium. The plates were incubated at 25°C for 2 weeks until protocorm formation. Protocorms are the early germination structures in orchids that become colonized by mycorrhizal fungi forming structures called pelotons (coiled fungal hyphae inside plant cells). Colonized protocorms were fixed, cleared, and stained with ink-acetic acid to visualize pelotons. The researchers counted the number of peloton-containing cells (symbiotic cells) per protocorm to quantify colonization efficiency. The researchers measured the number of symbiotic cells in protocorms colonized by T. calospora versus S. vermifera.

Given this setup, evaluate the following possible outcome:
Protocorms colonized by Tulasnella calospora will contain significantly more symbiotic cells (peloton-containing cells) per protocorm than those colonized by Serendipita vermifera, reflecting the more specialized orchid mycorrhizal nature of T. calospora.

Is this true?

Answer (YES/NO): YES